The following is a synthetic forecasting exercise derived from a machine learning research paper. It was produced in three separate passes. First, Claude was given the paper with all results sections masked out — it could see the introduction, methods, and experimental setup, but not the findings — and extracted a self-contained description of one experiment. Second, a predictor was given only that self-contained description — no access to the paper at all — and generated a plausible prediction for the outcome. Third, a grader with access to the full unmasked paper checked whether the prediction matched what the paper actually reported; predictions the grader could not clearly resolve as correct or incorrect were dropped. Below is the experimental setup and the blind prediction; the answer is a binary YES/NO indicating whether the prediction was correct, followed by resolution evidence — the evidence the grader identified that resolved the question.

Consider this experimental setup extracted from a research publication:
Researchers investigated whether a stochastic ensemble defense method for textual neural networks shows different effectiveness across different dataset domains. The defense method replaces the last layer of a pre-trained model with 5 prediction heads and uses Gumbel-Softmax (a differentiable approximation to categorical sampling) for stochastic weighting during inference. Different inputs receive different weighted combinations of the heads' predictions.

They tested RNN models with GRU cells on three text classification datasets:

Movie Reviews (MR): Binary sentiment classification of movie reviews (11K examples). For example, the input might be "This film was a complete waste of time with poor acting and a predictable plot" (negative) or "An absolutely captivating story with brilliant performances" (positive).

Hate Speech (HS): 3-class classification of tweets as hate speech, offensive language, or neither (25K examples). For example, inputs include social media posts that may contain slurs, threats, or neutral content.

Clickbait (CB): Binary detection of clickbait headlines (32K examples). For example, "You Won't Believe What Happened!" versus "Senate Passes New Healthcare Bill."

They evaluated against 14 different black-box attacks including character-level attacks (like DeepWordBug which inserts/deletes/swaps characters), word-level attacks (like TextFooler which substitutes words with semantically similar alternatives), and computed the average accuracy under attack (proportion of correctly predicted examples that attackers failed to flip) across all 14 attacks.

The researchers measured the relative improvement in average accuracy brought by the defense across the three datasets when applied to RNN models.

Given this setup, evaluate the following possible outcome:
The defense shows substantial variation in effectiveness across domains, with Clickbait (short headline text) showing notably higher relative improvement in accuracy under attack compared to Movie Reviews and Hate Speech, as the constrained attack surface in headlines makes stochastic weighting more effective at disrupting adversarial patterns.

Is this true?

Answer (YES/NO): NO